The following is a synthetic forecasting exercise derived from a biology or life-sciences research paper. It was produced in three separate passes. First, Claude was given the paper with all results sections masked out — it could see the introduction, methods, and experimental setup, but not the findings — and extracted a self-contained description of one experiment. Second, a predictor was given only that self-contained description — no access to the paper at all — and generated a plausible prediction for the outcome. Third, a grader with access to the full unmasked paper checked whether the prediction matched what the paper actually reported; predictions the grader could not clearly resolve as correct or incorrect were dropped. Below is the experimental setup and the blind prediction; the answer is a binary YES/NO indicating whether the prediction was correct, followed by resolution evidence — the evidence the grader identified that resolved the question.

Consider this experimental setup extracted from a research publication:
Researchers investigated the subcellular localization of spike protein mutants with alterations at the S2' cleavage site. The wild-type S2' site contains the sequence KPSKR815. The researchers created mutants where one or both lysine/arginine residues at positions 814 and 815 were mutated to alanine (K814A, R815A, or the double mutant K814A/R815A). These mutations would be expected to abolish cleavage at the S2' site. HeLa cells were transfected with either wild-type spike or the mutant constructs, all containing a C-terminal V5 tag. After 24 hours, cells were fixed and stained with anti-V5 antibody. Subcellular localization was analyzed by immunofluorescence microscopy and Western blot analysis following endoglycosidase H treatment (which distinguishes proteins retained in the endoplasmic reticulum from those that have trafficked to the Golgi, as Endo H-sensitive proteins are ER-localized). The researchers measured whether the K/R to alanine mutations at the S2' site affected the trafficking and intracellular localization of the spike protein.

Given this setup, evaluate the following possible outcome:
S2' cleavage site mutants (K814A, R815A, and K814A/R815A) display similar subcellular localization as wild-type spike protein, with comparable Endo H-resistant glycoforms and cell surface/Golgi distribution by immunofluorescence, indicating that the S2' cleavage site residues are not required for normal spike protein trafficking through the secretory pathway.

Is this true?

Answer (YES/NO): NO